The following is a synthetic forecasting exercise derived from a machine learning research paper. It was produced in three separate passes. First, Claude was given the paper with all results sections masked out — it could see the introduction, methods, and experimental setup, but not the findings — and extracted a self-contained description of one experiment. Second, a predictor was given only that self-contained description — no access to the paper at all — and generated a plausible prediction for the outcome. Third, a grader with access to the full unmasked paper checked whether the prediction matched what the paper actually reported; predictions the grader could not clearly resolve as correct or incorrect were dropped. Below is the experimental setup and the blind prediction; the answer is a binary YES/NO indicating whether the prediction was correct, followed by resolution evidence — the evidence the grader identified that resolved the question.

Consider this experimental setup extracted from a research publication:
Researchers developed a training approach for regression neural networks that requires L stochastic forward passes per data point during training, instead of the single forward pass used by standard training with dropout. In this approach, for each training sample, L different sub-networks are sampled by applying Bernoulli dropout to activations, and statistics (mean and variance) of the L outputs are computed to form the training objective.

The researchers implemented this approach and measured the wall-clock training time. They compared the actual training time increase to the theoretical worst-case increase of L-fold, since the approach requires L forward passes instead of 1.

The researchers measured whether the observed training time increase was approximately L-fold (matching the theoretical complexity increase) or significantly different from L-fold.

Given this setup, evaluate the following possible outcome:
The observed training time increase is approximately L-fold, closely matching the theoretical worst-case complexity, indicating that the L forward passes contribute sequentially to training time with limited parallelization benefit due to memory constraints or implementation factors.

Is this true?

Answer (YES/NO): NO